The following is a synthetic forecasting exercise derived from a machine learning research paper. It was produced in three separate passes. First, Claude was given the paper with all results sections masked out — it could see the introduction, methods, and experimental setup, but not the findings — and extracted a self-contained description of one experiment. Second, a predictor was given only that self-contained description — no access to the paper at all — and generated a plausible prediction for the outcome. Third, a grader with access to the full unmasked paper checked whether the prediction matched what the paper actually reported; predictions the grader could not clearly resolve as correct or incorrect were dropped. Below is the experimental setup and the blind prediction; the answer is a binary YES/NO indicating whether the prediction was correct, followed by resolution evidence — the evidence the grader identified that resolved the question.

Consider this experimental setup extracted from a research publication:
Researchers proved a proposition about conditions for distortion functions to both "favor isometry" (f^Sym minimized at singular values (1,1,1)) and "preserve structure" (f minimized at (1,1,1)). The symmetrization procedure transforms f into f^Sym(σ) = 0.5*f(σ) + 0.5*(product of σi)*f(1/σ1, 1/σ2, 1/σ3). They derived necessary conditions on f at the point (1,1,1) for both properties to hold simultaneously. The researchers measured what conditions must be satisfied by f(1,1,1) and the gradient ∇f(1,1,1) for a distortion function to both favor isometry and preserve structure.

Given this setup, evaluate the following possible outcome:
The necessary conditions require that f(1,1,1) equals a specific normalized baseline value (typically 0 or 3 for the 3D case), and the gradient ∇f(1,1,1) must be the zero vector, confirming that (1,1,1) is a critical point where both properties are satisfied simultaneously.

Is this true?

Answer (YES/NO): NO